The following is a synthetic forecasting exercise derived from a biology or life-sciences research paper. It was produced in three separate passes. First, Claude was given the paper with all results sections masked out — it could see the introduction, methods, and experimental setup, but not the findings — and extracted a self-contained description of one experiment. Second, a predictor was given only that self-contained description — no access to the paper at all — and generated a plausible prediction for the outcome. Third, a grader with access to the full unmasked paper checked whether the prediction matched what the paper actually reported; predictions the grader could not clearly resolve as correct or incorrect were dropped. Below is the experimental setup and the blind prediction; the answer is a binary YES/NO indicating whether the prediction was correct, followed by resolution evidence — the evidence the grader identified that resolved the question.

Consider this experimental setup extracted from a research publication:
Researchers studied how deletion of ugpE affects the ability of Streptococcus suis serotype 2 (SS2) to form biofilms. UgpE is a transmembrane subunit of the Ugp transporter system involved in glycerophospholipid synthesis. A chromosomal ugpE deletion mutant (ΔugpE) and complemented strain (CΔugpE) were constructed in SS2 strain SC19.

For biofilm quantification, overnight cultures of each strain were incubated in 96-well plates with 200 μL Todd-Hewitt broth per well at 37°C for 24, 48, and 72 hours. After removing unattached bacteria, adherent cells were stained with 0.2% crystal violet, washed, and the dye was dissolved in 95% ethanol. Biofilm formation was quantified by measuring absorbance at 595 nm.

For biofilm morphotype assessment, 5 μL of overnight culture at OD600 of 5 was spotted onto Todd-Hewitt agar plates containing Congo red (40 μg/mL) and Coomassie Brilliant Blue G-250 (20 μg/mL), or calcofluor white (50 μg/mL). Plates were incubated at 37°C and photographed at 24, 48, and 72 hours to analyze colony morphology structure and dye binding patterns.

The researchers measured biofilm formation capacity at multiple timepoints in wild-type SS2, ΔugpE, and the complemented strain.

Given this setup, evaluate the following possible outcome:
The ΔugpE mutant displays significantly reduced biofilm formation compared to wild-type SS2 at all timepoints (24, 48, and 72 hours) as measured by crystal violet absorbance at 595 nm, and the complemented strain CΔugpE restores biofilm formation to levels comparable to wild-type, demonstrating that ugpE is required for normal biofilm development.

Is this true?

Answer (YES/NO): NO